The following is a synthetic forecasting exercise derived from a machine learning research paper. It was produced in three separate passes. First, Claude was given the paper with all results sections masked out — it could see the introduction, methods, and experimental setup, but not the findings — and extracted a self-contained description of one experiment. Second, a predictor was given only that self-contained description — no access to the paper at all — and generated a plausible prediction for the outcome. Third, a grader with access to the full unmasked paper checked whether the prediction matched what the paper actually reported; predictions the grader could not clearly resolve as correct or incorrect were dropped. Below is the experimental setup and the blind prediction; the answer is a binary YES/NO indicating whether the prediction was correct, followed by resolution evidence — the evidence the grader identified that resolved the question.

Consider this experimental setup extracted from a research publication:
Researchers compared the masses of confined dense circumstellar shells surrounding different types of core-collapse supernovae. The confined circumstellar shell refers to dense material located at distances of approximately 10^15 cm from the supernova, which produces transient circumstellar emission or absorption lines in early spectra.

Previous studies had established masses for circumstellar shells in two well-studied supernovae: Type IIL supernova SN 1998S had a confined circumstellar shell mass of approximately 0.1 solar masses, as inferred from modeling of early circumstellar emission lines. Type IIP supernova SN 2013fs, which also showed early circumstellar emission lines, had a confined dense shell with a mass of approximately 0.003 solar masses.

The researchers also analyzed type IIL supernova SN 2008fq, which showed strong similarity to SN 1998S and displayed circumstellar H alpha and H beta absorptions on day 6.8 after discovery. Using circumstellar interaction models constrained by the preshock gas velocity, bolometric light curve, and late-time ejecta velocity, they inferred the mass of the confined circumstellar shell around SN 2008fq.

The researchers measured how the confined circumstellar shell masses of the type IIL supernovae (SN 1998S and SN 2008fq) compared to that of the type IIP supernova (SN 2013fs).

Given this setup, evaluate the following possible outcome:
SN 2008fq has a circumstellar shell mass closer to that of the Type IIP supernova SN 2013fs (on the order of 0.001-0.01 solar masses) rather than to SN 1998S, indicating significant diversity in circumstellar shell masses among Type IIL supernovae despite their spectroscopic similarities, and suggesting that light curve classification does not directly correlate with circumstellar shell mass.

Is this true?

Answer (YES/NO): NO